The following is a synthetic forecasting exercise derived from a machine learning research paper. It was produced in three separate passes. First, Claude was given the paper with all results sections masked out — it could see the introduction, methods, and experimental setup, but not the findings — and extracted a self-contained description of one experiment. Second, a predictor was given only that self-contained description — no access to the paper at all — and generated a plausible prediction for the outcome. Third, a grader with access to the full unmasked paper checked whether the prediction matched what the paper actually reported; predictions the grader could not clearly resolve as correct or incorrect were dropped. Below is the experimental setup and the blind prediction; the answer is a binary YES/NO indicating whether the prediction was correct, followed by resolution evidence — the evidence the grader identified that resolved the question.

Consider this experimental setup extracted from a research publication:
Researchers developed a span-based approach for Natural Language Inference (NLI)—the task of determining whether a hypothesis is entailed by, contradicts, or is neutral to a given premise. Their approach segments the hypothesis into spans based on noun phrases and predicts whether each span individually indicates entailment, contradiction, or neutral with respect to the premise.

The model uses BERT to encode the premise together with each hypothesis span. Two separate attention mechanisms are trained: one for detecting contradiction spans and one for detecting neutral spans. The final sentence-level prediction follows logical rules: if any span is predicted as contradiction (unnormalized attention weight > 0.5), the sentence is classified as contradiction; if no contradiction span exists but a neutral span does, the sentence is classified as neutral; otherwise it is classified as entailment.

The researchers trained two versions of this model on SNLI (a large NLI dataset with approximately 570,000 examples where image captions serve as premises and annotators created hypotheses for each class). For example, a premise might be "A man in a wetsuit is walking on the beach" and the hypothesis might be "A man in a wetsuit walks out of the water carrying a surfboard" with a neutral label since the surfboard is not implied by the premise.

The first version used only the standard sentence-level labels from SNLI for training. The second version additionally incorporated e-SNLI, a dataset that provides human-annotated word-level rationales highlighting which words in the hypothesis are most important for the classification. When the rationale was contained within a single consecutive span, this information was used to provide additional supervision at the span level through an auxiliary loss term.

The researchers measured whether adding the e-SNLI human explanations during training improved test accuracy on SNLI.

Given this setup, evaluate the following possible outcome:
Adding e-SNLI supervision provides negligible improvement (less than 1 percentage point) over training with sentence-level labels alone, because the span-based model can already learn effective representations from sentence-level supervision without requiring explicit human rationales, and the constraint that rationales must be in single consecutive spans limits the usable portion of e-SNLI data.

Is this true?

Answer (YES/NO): YES